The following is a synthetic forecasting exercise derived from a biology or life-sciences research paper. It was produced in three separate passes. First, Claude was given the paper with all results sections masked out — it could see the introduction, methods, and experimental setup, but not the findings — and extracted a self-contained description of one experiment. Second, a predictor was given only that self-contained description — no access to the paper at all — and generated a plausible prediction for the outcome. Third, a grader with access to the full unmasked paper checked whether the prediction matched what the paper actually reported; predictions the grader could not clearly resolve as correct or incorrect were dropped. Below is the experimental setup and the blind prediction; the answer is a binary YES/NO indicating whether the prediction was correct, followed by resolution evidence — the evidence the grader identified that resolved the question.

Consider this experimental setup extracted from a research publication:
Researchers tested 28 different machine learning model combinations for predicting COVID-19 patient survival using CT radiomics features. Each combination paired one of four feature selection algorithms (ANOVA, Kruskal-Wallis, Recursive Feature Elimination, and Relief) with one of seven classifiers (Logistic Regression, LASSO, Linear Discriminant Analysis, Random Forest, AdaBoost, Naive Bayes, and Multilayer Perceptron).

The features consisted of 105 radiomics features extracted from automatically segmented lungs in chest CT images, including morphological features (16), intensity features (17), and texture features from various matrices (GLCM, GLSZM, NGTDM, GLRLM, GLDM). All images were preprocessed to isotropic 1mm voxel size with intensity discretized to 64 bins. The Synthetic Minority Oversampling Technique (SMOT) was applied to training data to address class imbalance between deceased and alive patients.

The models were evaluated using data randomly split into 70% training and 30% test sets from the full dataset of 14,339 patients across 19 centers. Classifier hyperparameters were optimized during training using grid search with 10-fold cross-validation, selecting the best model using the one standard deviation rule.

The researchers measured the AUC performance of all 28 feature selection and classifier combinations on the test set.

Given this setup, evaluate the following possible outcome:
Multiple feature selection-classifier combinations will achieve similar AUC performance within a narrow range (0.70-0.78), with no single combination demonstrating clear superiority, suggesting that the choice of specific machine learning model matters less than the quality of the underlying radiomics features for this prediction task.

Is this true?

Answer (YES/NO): NO